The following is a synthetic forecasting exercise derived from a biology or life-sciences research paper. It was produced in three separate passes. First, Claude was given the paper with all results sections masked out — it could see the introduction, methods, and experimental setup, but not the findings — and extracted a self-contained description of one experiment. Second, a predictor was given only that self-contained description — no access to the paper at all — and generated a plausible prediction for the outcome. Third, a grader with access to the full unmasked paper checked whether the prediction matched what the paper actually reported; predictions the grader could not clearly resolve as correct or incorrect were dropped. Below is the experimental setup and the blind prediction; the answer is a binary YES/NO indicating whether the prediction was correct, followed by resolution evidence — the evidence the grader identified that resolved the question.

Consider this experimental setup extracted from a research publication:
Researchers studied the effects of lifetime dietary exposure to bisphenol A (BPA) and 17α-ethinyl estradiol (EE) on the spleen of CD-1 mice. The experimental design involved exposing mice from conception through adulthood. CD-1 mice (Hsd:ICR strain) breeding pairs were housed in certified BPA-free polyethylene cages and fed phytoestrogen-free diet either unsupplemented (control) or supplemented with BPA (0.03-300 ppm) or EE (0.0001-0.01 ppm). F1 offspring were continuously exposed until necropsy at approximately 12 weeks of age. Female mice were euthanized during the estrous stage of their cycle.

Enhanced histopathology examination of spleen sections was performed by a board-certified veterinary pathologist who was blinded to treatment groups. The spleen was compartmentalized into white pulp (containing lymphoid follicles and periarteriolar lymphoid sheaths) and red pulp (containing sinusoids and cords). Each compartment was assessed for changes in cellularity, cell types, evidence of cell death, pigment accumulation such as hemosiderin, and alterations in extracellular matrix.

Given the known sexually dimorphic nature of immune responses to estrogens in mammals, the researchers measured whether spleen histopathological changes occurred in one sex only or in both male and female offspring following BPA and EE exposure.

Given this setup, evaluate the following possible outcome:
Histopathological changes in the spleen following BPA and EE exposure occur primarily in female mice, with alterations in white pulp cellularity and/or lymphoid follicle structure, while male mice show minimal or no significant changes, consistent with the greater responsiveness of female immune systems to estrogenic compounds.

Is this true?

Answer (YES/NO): NO